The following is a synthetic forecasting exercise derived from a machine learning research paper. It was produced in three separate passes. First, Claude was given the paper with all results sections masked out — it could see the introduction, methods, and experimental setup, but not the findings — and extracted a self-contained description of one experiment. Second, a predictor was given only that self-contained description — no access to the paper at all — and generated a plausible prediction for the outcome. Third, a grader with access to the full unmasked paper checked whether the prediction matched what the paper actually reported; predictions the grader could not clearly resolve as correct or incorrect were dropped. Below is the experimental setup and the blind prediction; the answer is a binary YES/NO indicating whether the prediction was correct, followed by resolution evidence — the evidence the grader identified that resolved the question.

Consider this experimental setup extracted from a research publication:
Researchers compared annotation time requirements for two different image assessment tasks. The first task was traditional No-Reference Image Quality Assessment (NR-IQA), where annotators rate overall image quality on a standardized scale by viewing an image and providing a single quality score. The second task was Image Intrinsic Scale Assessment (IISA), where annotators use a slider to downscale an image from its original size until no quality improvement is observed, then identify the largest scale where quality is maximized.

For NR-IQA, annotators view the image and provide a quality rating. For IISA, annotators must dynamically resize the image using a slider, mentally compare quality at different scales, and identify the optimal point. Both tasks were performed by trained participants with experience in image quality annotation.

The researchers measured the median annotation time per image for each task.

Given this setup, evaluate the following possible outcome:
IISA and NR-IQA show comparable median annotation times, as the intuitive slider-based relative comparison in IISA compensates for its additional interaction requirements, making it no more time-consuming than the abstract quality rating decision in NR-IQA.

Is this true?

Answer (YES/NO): NO